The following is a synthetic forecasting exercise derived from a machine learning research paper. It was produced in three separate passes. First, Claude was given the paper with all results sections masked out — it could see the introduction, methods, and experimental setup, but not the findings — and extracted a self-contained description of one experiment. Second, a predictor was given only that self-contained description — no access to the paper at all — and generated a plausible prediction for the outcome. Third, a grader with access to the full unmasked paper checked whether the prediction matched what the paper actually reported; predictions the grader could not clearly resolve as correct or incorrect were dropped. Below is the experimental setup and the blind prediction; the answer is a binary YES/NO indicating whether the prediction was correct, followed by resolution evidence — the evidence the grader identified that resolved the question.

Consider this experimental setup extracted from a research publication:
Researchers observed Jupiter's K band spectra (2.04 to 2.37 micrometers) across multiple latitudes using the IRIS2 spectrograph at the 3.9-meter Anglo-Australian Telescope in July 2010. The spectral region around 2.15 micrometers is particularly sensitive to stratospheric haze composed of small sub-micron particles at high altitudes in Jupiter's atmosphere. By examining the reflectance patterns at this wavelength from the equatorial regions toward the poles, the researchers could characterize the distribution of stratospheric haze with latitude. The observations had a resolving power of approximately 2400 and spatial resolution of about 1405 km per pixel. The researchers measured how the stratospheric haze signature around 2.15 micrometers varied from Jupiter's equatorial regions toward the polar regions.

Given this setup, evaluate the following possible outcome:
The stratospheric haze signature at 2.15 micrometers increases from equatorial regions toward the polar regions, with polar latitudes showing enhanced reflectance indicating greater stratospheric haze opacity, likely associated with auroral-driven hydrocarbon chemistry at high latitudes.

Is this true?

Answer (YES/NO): NO